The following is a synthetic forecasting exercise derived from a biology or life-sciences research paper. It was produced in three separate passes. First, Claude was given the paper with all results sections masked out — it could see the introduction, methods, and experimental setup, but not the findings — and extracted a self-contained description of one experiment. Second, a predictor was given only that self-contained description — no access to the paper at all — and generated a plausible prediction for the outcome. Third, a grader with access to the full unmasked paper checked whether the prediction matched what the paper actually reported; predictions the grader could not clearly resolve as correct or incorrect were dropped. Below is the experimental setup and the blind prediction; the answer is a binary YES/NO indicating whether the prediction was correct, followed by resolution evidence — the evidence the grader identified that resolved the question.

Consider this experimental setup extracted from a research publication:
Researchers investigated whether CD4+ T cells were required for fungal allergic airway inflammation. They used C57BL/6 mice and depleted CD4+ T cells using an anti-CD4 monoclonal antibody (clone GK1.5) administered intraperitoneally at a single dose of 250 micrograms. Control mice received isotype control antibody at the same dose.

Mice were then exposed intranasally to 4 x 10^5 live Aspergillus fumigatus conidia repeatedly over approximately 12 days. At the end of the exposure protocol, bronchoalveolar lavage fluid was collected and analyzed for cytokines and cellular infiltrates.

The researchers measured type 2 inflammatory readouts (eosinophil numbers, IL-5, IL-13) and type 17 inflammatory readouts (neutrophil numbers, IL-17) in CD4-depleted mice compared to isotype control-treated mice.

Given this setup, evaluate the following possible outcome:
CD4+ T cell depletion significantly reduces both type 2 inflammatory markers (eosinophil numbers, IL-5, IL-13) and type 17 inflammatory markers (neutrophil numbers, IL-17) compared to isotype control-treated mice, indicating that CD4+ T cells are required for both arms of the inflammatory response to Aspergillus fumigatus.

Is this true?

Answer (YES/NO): YES